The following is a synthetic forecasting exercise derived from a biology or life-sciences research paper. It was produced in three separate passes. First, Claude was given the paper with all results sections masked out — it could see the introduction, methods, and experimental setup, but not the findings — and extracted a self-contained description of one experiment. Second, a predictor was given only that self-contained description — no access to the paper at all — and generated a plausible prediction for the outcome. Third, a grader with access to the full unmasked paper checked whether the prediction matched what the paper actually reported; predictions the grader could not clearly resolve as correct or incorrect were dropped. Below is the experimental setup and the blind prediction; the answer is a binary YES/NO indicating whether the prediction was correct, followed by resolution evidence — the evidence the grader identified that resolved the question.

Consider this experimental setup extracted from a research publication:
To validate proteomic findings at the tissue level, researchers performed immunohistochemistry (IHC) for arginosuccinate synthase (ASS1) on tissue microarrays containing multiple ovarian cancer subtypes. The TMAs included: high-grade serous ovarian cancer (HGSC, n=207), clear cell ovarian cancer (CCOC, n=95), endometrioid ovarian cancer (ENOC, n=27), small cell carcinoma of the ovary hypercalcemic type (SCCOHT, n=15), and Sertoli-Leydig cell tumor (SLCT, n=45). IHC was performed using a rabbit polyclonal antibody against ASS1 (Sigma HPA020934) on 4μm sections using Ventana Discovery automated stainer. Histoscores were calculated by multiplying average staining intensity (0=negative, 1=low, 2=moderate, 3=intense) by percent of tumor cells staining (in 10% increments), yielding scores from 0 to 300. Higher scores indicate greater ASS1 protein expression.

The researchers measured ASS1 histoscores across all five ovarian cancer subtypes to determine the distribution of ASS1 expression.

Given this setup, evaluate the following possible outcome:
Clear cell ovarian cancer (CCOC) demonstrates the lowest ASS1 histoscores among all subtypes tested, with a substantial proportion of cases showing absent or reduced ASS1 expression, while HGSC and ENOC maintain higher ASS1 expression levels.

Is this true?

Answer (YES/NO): NO